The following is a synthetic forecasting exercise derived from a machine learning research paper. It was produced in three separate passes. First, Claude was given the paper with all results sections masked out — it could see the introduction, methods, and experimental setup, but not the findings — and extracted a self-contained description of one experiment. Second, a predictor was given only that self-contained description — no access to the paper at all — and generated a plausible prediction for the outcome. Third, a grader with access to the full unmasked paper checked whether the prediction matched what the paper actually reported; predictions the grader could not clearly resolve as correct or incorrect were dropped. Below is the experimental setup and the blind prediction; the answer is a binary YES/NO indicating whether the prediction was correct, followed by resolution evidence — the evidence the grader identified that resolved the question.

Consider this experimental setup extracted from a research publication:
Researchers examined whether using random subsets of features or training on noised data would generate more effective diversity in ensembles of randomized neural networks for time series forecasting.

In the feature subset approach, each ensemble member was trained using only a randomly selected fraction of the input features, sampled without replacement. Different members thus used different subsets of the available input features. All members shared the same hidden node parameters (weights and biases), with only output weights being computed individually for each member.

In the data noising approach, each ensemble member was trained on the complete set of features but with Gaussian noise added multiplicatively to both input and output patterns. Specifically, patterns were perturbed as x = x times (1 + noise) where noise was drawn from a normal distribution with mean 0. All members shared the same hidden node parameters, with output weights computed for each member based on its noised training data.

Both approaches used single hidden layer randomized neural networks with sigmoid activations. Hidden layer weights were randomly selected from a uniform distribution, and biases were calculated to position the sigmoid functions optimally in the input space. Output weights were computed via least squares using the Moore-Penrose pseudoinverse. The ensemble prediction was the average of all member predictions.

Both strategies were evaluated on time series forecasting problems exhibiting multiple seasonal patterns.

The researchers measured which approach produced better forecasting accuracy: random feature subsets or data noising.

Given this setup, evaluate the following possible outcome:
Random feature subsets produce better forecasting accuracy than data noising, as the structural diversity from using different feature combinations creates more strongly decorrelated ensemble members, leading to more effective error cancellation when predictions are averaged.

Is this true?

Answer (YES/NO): YES